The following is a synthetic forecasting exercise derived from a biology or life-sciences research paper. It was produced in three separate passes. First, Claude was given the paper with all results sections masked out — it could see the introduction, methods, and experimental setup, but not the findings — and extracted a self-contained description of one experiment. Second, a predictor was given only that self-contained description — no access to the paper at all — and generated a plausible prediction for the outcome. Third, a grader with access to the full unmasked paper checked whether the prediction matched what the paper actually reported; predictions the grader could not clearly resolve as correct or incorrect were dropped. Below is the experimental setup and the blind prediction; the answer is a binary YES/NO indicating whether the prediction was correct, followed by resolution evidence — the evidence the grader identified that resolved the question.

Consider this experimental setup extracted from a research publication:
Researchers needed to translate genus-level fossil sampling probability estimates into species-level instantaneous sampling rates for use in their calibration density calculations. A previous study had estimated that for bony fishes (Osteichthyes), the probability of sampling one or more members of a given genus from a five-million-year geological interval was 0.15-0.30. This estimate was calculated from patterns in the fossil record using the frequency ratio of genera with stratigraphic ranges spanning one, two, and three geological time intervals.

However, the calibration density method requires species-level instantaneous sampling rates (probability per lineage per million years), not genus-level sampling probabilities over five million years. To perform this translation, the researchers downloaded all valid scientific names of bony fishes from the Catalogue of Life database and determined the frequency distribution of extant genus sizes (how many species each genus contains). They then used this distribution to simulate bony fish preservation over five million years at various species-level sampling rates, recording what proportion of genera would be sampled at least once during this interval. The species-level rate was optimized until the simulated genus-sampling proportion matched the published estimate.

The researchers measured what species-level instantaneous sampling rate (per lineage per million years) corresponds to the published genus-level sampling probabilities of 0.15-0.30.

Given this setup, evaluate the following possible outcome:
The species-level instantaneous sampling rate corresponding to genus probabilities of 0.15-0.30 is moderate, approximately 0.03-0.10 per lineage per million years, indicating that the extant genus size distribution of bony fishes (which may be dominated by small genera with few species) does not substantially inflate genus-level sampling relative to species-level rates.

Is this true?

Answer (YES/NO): NO